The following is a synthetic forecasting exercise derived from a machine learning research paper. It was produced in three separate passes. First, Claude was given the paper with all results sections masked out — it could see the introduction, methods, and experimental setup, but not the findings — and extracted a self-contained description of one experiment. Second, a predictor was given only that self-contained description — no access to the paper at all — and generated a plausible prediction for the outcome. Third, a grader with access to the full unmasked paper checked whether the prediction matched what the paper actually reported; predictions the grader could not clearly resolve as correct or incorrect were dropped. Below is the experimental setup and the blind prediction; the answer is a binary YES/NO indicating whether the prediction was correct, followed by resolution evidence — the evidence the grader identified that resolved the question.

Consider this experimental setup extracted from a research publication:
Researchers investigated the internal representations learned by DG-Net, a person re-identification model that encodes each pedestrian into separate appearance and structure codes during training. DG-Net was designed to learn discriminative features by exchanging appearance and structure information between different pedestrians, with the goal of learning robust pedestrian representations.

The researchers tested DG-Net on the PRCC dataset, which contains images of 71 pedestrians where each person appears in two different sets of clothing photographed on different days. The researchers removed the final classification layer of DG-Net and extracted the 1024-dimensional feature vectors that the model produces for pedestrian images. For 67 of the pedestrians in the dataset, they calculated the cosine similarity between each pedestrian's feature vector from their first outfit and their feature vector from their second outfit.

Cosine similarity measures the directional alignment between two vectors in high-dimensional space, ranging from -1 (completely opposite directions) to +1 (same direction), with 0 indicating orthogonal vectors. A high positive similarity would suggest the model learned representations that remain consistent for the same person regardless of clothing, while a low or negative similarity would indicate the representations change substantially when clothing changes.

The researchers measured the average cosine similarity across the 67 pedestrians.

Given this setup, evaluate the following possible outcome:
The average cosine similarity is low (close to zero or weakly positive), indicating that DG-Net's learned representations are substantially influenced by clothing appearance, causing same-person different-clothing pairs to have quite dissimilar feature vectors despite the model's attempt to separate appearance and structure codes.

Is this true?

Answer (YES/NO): NO